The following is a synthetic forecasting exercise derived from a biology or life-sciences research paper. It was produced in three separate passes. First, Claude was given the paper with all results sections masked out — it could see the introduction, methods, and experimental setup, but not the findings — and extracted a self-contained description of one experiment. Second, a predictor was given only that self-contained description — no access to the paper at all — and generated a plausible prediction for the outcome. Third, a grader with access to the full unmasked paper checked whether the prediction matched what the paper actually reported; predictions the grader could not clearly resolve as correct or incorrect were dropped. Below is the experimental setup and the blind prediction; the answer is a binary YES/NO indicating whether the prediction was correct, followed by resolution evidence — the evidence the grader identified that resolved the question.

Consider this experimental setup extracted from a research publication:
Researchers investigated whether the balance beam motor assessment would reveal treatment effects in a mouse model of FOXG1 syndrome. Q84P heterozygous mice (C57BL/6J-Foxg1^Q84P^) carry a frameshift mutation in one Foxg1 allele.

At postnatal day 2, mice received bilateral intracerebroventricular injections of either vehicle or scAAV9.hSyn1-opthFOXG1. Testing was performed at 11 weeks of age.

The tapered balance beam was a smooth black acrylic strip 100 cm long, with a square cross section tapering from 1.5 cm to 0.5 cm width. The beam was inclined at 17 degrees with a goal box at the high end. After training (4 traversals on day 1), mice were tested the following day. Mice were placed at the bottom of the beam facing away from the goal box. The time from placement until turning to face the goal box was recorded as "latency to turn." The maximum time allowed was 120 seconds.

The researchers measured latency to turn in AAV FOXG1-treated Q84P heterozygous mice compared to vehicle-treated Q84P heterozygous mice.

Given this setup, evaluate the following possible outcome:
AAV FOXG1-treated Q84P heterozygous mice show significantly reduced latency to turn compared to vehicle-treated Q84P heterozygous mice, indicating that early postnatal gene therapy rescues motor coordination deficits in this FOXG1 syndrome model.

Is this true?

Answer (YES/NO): NO